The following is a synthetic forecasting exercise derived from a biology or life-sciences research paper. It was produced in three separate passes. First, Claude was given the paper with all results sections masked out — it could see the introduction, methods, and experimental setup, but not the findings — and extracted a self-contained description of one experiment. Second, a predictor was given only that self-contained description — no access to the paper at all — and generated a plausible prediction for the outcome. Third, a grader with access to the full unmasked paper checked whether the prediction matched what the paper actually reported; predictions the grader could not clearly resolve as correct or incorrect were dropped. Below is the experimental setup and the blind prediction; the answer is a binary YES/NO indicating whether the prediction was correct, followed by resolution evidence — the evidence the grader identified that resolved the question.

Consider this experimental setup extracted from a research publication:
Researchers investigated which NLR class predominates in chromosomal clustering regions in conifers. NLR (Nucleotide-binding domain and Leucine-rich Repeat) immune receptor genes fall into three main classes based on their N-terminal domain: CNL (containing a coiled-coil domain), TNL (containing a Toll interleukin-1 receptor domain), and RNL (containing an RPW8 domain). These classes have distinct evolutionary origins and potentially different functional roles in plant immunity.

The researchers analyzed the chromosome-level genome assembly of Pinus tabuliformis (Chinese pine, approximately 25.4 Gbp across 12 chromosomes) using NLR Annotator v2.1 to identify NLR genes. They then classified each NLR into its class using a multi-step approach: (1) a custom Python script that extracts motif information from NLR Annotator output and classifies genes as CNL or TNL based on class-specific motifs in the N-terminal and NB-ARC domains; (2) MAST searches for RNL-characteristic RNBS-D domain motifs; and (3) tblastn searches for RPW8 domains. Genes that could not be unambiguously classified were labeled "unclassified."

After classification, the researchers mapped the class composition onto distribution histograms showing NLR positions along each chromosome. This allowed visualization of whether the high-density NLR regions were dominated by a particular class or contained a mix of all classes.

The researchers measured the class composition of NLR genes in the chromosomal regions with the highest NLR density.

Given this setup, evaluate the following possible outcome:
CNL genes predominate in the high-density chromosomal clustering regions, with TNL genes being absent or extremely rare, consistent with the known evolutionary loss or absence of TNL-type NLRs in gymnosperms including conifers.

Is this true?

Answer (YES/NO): NO